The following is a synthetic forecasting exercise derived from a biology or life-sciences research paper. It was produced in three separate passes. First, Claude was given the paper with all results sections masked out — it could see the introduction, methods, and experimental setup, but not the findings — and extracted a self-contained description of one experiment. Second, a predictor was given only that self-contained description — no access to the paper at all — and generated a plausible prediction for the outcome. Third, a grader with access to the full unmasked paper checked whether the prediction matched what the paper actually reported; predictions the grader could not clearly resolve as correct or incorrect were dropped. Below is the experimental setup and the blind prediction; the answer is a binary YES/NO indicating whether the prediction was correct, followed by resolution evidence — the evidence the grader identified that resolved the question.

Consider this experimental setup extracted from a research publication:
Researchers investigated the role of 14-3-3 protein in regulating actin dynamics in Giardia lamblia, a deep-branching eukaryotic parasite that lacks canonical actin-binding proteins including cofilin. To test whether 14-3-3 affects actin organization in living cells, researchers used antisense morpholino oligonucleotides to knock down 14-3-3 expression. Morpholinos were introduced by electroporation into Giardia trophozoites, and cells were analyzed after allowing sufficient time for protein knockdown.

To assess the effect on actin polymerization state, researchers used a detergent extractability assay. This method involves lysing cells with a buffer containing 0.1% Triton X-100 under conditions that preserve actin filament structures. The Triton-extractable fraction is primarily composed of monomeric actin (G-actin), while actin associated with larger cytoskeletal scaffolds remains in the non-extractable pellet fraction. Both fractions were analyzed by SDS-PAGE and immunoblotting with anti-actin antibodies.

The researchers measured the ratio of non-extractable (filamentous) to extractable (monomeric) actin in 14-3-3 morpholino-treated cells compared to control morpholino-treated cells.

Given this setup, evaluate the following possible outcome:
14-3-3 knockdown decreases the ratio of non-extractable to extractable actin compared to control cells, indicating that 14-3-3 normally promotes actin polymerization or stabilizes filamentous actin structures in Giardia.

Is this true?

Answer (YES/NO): NO